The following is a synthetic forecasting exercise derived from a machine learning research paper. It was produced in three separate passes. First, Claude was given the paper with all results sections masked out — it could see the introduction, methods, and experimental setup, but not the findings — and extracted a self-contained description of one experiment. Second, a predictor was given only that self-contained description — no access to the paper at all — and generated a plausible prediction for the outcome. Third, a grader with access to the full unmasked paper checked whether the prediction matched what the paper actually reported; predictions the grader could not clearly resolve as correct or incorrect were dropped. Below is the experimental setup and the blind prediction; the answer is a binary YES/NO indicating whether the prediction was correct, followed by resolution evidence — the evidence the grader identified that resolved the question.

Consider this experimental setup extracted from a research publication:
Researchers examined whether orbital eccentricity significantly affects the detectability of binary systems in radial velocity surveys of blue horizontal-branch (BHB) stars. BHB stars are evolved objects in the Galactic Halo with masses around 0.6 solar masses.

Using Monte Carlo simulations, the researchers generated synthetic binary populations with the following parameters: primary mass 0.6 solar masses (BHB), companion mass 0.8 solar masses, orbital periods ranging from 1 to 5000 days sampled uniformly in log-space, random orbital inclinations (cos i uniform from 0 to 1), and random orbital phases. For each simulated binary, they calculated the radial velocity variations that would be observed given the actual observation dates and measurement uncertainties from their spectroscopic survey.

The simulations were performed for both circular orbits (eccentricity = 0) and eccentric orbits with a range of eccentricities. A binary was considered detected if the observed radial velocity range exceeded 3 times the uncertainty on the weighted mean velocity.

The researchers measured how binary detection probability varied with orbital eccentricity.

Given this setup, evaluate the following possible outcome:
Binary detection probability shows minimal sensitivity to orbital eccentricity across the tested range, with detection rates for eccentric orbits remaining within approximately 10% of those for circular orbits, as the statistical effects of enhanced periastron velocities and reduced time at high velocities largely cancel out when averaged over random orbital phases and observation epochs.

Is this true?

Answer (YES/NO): YES